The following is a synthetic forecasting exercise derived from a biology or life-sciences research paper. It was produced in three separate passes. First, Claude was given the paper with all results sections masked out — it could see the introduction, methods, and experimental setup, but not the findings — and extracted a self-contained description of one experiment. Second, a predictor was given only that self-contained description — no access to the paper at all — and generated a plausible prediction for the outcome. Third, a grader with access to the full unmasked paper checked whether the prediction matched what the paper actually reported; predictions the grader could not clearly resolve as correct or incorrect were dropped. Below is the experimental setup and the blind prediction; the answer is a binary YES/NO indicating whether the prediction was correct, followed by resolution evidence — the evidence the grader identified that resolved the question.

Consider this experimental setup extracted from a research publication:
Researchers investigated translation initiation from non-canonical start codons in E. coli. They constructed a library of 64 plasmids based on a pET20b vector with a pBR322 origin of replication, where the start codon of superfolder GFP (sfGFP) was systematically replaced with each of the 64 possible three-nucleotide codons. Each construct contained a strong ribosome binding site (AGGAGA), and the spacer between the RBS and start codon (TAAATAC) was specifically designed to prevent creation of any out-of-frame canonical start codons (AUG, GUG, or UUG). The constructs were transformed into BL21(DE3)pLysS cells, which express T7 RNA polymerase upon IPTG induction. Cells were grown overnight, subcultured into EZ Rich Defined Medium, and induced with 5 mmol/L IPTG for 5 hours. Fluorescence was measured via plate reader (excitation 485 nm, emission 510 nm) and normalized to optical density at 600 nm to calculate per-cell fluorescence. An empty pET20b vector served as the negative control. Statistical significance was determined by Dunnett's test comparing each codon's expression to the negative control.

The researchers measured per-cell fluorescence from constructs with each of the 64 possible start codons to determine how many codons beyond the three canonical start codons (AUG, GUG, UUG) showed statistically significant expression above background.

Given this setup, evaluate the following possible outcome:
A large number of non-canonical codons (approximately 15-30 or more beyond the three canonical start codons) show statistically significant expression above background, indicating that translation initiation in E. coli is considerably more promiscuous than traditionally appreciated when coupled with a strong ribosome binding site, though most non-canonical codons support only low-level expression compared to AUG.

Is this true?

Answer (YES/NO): YES